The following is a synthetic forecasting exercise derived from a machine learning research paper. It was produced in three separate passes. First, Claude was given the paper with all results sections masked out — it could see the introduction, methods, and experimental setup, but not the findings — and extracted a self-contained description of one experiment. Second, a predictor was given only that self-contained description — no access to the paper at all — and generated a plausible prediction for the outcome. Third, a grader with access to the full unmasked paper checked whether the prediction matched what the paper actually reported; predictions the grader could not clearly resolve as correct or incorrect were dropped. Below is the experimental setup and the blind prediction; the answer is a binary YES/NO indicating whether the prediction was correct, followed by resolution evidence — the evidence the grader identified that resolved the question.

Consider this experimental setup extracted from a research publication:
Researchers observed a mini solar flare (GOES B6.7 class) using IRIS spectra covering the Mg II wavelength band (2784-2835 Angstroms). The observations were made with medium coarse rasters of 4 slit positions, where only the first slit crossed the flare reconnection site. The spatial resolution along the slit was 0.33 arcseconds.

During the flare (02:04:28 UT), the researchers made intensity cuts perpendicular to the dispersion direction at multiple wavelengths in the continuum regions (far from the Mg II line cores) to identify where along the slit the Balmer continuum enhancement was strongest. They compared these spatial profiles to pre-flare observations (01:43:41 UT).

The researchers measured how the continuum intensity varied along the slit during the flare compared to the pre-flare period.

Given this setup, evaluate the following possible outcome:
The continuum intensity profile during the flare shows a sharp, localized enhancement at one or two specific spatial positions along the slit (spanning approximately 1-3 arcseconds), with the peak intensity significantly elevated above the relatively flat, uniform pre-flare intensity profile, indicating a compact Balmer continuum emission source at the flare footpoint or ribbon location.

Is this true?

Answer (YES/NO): YES